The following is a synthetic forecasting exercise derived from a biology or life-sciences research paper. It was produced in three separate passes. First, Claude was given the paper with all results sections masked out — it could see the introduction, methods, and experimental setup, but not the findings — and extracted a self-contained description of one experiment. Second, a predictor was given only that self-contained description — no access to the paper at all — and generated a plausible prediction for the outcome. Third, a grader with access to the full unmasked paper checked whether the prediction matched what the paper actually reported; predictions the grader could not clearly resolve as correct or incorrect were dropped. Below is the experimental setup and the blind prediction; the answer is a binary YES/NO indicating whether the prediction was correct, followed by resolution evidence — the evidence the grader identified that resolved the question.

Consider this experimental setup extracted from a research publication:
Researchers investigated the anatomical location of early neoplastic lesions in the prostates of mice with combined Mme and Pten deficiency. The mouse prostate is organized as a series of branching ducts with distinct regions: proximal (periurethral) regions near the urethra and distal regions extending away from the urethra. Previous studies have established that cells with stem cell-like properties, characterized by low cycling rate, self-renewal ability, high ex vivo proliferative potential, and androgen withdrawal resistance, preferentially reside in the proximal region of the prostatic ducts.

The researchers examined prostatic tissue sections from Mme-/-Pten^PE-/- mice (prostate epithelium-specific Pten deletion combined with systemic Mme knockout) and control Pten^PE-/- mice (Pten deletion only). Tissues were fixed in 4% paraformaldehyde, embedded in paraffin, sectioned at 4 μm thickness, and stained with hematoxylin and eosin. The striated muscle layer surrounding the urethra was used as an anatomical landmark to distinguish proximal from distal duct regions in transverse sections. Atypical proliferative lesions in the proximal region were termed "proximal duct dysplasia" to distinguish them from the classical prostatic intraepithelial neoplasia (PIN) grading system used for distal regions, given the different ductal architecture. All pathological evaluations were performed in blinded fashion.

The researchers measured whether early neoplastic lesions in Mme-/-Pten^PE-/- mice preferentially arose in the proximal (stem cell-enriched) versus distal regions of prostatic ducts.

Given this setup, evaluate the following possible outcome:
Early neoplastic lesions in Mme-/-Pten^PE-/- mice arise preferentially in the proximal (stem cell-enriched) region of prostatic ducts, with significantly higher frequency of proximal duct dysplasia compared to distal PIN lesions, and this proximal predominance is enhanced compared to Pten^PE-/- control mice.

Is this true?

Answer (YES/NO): NO